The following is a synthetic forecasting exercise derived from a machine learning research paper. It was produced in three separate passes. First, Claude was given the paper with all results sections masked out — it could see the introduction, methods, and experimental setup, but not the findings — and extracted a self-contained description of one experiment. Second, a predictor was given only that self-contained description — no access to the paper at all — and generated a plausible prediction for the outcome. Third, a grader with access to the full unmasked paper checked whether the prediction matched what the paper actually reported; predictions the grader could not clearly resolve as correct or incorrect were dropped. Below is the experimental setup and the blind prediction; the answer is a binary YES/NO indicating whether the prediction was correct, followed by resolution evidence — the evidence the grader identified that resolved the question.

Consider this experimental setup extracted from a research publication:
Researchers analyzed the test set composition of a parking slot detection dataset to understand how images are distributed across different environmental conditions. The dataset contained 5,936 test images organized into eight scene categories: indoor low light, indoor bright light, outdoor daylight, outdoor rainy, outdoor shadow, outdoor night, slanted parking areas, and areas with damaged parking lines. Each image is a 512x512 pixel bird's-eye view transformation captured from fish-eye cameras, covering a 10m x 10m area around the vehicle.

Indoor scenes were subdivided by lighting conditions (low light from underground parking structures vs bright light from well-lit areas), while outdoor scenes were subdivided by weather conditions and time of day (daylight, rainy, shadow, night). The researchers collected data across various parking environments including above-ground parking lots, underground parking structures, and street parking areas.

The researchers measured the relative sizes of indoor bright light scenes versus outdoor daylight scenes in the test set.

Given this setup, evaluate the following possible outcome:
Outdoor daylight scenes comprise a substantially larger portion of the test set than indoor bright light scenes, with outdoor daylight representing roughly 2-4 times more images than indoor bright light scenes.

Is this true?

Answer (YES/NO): YES